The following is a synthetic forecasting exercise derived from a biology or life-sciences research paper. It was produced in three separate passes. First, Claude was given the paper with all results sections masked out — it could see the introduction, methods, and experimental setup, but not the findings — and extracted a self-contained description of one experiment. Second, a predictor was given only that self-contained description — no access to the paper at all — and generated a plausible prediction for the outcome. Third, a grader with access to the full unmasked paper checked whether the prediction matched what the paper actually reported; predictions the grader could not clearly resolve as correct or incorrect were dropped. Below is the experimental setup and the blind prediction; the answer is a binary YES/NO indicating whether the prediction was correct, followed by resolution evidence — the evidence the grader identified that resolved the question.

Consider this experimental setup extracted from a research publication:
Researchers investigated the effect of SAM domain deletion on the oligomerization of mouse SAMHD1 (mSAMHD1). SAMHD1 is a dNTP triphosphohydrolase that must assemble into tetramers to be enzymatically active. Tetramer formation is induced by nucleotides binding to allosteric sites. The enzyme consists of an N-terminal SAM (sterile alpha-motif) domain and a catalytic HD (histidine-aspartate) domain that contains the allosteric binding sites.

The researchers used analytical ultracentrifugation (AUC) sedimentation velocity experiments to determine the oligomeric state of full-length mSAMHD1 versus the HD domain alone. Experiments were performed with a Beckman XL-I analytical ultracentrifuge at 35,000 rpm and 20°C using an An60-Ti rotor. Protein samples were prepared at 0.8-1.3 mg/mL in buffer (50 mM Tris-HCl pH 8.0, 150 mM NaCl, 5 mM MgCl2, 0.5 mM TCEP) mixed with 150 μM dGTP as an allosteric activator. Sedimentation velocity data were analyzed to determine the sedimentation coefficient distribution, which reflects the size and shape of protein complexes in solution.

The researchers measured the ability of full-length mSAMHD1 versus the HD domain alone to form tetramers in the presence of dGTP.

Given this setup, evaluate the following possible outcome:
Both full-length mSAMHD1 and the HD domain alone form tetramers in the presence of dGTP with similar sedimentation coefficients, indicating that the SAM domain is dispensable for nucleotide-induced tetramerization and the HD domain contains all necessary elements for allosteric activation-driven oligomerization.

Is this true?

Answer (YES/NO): NO